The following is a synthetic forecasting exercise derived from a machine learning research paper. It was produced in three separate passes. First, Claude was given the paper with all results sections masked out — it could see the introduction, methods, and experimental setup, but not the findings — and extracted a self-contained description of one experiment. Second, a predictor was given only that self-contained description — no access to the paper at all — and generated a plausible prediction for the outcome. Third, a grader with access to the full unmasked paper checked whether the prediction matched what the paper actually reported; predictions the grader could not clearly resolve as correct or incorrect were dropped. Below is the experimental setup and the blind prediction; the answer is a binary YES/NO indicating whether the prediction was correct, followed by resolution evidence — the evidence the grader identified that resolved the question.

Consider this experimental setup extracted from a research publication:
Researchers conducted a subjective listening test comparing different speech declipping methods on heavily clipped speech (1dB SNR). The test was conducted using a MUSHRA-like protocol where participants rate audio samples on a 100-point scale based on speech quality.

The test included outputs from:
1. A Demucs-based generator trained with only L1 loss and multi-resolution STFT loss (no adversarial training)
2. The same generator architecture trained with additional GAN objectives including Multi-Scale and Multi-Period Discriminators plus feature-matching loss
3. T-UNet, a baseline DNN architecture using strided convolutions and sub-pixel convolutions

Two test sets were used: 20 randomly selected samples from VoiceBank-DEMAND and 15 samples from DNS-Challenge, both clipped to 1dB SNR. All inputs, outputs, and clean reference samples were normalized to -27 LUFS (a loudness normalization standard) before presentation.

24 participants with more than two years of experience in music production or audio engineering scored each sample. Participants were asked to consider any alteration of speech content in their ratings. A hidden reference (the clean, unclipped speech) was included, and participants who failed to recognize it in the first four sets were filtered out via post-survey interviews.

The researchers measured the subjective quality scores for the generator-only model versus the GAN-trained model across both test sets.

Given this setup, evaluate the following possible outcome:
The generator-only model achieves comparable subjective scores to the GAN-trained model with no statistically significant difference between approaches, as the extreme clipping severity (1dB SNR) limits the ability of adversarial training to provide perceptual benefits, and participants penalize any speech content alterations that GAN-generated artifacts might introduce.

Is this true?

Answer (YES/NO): NO